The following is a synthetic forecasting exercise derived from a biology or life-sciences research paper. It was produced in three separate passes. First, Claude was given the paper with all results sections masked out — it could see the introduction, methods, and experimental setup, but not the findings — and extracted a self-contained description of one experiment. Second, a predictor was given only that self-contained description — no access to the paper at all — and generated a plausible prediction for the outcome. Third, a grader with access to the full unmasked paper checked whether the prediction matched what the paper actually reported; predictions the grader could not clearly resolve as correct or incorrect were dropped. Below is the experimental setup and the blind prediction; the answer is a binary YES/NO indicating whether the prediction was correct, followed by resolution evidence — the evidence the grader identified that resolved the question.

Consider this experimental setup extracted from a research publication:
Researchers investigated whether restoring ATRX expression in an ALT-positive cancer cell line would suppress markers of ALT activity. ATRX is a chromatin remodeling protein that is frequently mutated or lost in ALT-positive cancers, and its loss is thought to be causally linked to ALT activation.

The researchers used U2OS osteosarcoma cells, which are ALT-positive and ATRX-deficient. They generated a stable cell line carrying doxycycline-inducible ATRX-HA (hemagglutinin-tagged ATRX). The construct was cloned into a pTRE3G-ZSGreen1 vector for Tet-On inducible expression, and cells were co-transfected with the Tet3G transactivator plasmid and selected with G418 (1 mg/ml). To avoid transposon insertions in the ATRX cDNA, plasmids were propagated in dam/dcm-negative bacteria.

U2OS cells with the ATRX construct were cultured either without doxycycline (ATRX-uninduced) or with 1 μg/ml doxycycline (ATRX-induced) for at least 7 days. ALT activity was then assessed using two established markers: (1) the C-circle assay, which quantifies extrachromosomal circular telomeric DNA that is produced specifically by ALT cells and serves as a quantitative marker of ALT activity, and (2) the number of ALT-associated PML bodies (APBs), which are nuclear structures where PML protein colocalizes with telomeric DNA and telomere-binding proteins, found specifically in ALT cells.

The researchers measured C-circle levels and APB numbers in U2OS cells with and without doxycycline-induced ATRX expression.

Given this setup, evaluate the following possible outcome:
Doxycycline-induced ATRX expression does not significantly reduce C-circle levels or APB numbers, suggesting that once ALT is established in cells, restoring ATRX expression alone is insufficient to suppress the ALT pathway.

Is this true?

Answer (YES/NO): NO